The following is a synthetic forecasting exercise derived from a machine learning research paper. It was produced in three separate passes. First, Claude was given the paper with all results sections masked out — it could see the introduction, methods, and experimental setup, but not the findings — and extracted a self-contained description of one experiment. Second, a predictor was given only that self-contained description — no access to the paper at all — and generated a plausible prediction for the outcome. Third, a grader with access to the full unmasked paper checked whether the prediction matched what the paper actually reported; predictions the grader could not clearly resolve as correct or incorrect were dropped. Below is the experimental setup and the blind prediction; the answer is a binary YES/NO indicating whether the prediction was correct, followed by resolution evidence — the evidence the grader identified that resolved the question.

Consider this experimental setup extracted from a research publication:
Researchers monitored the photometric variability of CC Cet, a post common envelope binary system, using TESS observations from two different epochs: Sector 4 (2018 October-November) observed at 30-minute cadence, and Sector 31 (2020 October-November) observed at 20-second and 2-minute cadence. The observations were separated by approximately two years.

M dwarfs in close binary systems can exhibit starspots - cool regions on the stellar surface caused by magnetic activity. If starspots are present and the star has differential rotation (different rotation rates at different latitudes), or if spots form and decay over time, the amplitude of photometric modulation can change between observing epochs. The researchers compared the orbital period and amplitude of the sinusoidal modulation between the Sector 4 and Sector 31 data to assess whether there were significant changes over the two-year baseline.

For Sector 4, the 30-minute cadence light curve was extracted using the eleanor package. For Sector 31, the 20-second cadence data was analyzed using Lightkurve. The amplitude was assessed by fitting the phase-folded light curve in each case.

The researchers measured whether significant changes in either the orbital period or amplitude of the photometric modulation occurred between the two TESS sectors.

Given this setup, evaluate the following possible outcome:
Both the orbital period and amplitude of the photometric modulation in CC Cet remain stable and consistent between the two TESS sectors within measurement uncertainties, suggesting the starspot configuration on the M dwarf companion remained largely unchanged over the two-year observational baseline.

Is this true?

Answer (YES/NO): YES